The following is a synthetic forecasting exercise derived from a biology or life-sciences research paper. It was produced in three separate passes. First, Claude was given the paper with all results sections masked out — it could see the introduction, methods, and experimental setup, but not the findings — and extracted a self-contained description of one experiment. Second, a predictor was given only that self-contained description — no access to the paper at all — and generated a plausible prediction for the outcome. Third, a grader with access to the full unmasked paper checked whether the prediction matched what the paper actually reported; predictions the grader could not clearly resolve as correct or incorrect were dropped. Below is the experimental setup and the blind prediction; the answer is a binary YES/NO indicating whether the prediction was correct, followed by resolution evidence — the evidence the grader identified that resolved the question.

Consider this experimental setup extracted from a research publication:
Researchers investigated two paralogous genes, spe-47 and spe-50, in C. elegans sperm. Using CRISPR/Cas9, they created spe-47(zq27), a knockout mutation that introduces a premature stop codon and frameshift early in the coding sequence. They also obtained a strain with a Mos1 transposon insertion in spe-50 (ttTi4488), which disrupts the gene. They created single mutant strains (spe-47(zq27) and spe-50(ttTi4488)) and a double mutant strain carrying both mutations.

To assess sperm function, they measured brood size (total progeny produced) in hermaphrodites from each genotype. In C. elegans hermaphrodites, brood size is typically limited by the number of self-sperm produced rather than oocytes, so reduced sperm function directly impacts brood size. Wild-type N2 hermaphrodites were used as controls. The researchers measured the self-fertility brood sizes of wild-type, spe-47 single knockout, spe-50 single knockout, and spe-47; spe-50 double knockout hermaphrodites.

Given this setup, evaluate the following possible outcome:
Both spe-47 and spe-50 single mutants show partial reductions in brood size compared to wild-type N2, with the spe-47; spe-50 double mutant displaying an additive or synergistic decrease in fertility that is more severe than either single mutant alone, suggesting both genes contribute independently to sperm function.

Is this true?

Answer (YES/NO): NO